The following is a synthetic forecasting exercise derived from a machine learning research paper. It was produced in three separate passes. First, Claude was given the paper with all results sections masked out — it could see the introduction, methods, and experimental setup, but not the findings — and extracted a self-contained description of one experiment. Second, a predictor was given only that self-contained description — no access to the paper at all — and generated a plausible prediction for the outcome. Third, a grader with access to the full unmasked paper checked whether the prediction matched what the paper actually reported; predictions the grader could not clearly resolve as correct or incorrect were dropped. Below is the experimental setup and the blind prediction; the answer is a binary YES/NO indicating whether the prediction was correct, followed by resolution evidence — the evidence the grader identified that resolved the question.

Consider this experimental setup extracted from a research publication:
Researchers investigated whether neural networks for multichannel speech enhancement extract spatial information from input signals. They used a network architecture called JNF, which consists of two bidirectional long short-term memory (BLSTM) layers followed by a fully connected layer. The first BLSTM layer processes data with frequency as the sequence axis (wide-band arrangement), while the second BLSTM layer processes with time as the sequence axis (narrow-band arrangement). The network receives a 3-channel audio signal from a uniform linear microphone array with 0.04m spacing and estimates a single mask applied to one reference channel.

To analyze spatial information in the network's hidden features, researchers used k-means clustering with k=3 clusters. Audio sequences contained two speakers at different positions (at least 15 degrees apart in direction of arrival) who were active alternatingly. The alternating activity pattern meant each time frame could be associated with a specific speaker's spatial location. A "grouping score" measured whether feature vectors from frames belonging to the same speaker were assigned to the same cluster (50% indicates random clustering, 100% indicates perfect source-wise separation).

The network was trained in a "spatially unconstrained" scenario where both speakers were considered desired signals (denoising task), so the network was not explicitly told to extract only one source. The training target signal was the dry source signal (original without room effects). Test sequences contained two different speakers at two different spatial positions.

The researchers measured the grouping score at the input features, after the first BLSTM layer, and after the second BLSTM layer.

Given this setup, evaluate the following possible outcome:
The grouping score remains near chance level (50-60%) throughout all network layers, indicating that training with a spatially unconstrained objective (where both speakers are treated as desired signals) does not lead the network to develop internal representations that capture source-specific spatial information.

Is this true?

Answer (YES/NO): NO